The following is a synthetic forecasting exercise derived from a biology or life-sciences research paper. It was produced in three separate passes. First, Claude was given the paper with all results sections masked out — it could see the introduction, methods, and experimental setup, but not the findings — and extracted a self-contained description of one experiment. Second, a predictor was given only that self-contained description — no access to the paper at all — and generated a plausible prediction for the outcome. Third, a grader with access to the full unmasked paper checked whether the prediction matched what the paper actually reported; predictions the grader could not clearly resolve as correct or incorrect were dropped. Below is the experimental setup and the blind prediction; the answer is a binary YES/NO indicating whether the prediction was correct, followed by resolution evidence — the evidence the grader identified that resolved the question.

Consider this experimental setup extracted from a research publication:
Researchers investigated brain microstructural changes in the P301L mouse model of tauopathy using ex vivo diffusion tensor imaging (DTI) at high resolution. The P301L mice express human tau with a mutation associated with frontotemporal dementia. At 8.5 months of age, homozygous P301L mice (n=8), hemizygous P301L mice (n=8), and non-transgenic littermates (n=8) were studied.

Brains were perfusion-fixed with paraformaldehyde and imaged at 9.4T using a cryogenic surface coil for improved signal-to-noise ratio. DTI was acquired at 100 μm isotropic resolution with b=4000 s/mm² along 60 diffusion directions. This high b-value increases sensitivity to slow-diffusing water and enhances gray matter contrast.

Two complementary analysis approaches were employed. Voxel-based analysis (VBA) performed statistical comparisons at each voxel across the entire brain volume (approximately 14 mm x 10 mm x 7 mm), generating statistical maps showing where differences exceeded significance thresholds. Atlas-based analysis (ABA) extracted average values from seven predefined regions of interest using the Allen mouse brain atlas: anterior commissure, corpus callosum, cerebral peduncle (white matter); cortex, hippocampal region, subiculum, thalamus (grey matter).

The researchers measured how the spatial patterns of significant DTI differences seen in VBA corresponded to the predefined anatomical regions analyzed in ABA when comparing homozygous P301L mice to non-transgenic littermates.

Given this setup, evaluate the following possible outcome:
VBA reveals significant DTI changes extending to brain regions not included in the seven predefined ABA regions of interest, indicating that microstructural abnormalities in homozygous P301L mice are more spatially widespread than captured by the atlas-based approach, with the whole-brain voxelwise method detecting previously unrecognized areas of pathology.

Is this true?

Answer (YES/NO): YES